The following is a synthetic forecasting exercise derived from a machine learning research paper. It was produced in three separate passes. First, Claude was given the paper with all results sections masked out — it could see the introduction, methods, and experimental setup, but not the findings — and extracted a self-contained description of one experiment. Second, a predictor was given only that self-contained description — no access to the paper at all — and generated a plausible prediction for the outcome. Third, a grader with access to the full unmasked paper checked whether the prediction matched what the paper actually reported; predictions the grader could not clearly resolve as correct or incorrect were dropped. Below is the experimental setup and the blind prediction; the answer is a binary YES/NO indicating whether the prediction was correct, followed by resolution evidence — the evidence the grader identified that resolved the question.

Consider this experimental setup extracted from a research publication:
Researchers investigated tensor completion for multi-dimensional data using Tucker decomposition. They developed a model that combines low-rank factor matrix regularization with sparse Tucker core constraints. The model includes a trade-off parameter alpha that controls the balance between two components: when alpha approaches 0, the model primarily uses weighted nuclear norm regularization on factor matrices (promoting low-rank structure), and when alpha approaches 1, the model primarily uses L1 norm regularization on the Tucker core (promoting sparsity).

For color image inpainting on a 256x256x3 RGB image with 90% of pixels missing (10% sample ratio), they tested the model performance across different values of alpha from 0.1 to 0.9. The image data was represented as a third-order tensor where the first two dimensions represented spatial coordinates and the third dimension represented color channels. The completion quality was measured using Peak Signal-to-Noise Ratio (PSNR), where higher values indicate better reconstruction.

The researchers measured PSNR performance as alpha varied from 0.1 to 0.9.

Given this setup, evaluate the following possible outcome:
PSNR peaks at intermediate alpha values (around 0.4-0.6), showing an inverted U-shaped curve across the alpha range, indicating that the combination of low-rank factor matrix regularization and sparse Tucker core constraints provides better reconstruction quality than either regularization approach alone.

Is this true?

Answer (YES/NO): NO